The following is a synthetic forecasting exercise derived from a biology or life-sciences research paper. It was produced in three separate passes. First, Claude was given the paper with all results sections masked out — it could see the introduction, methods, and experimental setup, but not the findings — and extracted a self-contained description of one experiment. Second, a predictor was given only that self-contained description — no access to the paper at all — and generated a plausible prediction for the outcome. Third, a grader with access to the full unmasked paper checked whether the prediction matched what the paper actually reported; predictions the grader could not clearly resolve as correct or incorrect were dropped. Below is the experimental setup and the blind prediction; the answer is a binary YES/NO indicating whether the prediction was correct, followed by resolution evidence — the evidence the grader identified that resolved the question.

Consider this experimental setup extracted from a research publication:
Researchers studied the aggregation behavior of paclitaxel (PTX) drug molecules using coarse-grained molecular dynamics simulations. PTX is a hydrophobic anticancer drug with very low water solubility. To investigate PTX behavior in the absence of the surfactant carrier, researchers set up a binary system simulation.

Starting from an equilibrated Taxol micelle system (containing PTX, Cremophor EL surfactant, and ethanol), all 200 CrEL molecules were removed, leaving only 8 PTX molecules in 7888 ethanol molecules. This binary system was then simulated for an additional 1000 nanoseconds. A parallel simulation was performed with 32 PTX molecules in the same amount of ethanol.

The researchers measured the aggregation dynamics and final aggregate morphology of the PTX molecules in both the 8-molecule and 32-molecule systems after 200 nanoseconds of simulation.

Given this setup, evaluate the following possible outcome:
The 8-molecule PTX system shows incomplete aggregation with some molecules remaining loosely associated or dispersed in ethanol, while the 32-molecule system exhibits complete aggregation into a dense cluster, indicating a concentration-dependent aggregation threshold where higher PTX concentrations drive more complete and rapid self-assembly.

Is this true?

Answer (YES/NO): NO